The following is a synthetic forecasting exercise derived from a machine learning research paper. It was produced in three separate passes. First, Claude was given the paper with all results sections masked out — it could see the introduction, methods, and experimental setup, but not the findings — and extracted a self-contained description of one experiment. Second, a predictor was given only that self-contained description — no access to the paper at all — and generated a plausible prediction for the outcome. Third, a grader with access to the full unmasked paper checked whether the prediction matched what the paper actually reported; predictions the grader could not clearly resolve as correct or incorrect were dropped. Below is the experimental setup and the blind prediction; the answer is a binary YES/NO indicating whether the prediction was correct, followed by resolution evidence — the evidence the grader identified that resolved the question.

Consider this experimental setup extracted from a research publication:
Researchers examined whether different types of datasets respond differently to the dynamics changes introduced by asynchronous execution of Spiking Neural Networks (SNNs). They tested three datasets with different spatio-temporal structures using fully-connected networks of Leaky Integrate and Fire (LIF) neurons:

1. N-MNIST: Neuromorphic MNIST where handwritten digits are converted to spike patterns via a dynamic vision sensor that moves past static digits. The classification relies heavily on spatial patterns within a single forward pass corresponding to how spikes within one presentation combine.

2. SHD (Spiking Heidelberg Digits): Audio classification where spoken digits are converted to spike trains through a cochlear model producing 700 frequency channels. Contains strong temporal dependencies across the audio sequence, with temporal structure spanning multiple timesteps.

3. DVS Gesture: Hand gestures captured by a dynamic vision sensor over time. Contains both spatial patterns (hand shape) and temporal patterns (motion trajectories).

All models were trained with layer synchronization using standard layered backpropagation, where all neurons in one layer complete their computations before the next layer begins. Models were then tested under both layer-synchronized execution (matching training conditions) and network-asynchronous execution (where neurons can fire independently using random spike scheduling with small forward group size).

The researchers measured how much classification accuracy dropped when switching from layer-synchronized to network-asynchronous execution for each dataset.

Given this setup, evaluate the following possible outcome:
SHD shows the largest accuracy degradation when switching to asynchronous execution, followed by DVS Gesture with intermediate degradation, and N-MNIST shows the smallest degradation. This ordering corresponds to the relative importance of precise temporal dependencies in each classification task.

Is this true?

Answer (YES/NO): NO